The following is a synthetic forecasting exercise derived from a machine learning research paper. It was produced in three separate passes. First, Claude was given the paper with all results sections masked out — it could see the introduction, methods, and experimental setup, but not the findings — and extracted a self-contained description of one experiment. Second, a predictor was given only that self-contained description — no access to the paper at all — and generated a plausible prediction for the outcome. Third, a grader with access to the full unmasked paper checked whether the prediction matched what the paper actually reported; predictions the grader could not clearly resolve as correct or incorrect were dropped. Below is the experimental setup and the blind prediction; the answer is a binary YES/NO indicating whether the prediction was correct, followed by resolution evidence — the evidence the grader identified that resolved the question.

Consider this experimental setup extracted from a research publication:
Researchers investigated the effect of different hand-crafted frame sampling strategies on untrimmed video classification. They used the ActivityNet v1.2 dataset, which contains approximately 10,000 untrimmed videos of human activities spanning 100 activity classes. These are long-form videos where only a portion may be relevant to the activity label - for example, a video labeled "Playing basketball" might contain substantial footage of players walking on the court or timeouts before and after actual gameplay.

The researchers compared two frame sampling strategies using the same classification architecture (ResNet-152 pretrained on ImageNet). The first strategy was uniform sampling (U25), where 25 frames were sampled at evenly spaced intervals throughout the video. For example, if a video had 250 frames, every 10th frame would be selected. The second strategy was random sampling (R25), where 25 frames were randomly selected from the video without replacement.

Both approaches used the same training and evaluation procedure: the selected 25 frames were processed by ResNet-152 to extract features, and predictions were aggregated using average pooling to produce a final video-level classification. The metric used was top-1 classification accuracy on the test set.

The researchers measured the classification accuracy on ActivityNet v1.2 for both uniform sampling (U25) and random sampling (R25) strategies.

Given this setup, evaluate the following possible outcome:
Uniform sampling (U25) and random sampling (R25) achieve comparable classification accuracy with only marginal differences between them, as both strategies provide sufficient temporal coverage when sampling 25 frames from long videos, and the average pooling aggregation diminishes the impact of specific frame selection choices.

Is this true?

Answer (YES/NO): NO